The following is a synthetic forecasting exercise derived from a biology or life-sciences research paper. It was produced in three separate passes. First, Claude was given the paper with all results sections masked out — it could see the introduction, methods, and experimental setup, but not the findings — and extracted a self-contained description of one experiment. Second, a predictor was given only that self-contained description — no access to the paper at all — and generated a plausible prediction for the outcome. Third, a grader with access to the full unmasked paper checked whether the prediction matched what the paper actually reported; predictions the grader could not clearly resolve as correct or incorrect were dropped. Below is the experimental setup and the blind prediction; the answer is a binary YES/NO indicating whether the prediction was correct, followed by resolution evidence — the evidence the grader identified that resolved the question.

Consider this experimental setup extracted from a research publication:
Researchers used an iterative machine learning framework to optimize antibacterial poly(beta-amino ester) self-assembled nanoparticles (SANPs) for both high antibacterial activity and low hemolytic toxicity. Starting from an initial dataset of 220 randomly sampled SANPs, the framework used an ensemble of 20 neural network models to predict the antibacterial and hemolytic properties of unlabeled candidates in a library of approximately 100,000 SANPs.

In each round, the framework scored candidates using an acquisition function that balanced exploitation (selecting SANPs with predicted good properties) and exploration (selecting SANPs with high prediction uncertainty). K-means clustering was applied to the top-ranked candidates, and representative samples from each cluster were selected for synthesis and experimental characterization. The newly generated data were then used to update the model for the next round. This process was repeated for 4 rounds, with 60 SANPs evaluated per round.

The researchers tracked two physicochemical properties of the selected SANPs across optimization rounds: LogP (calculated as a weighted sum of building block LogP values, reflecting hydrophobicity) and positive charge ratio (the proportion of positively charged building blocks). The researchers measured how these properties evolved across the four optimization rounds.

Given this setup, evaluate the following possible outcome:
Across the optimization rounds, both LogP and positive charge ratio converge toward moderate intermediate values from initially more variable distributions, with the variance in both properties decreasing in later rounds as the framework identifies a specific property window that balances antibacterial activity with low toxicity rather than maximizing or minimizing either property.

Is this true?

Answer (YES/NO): NO